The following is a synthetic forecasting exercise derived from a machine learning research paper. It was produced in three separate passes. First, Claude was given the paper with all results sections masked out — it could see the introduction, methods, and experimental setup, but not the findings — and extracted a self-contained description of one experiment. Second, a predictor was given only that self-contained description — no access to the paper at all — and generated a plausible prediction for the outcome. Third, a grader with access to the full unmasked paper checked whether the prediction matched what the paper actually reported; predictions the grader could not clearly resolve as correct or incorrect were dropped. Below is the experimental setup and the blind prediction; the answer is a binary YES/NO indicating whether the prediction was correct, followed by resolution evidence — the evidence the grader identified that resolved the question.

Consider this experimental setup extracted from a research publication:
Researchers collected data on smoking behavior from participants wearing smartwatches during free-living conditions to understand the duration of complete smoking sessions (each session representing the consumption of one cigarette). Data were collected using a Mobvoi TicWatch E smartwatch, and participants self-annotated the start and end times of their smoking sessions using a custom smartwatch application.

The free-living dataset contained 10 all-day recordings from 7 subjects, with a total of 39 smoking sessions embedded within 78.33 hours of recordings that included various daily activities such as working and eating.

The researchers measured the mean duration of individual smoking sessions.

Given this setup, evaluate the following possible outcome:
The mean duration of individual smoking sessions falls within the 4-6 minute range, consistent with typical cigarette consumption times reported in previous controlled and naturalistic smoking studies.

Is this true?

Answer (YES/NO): NO